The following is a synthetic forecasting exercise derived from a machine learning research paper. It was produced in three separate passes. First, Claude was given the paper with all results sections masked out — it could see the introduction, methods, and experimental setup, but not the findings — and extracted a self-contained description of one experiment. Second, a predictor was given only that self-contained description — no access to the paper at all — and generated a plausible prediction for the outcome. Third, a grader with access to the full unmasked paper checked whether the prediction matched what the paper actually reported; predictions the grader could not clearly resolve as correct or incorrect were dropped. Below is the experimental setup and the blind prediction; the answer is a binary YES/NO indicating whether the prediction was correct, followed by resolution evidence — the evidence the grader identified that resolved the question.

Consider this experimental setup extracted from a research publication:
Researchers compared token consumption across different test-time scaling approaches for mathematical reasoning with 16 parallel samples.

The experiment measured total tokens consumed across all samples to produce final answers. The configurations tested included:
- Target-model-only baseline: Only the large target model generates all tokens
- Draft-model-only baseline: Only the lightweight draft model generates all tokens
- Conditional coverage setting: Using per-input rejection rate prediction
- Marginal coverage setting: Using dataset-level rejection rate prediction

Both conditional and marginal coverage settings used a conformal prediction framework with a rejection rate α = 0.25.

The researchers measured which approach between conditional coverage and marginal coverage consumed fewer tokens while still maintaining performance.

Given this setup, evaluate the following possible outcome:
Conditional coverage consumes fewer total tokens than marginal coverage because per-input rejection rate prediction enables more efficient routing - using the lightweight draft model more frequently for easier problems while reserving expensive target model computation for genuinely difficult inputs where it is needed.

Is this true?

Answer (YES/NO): YES